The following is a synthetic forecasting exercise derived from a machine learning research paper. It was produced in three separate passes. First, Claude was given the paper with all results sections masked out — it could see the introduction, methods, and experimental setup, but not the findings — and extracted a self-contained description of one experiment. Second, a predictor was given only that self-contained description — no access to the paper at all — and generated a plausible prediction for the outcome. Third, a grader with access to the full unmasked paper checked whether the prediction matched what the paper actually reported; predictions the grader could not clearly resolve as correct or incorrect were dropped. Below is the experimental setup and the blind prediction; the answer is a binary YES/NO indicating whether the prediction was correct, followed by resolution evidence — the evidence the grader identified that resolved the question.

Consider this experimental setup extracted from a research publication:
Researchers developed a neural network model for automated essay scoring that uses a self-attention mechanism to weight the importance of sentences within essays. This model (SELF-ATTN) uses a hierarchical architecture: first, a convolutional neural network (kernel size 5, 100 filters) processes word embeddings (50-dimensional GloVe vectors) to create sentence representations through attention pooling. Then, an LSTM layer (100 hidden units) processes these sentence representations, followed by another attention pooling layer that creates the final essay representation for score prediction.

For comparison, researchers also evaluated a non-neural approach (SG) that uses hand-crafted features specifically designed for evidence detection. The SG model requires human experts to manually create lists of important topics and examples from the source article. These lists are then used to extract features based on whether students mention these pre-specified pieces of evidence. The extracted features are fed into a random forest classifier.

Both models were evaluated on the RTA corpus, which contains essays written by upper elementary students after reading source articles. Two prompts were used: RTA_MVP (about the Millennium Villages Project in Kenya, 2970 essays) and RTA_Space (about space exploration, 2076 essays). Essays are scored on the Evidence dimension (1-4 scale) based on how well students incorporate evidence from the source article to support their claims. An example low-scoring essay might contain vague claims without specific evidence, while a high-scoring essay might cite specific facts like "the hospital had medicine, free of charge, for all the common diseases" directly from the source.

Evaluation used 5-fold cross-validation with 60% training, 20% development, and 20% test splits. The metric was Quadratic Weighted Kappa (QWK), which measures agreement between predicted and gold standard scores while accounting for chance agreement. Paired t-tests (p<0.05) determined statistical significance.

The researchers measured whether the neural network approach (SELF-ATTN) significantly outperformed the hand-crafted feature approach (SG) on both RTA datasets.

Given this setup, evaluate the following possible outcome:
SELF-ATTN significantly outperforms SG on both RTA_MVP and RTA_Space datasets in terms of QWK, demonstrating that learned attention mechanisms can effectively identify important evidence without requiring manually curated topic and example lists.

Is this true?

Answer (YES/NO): YES